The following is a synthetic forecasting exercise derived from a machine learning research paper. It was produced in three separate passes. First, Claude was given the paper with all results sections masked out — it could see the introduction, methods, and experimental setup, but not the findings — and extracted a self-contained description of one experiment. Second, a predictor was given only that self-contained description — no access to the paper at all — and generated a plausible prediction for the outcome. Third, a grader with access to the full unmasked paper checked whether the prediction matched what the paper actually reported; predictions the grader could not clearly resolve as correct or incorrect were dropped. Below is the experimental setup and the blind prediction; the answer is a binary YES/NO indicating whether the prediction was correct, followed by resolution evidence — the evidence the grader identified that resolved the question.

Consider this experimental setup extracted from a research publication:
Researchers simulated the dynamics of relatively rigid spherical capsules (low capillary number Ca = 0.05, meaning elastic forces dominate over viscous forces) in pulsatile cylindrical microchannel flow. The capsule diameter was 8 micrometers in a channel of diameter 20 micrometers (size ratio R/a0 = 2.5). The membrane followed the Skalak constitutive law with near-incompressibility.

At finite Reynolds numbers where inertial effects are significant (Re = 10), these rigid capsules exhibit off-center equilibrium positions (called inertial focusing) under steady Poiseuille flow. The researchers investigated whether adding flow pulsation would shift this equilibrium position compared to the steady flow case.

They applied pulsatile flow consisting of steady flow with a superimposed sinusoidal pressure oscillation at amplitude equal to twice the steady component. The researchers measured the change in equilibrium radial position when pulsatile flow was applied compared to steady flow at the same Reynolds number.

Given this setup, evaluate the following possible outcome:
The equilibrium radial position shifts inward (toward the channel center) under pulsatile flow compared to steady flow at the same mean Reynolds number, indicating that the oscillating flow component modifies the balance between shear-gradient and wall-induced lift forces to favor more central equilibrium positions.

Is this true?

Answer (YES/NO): NO